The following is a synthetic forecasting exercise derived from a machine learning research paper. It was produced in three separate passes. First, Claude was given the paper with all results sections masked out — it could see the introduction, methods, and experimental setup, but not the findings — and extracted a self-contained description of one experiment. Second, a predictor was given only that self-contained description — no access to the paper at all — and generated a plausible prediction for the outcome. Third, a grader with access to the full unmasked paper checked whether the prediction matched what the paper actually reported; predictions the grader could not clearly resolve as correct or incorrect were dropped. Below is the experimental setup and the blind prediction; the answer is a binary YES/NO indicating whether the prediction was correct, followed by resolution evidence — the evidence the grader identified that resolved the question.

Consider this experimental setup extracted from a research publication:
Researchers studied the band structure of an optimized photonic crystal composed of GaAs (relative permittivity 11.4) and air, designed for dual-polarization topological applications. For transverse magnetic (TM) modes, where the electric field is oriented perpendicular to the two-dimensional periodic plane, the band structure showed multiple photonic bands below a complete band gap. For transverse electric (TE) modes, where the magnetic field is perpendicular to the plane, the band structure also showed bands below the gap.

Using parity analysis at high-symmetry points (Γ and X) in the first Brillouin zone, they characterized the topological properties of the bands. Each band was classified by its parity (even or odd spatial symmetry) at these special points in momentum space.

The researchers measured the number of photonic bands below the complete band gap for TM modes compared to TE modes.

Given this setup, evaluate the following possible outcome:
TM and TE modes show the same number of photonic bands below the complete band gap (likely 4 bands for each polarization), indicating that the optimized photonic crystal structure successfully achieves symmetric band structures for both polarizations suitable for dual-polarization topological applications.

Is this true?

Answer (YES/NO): NO